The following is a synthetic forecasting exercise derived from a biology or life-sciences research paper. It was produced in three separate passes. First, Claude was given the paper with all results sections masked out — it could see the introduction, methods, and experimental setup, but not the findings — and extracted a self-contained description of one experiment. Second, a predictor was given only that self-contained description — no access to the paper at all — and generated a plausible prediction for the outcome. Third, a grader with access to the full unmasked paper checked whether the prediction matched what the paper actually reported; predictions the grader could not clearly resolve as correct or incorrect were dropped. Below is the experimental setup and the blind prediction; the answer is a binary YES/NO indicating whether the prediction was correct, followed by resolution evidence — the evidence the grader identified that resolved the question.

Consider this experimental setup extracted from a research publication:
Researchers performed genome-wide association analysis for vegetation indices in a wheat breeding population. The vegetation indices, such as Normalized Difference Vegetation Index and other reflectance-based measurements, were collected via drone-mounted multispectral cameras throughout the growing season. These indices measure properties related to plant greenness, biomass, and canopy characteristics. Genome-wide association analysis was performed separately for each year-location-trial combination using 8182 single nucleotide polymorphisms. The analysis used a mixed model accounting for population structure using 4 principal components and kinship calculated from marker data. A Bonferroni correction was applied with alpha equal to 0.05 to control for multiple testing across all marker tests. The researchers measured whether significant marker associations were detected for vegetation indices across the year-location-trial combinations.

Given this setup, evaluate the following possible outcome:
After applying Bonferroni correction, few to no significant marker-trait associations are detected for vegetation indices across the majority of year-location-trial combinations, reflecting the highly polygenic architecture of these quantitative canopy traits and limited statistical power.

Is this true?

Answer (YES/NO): NO